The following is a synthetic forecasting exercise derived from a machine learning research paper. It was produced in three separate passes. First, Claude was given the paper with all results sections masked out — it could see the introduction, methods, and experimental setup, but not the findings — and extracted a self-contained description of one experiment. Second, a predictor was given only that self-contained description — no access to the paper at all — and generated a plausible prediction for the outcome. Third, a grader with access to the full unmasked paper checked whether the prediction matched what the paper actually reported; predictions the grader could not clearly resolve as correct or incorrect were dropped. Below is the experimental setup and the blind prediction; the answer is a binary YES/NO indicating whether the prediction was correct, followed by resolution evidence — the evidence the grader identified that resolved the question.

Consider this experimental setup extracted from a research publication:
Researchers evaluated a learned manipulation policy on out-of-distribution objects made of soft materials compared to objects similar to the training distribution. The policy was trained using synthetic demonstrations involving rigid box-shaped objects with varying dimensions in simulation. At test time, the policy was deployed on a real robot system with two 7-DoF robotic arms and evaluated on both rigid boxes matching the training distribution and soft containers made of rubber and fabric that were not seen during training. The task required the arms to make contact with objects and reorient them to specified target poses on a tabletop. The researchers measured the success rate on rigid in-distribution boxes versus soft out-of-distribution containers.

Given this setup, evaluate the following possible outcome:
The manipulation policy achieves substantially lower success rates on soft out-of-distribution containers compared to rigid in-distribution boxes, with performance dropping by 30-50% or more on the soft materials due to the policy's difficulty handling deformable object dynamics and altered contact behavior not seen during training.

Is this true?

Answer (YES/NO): NO